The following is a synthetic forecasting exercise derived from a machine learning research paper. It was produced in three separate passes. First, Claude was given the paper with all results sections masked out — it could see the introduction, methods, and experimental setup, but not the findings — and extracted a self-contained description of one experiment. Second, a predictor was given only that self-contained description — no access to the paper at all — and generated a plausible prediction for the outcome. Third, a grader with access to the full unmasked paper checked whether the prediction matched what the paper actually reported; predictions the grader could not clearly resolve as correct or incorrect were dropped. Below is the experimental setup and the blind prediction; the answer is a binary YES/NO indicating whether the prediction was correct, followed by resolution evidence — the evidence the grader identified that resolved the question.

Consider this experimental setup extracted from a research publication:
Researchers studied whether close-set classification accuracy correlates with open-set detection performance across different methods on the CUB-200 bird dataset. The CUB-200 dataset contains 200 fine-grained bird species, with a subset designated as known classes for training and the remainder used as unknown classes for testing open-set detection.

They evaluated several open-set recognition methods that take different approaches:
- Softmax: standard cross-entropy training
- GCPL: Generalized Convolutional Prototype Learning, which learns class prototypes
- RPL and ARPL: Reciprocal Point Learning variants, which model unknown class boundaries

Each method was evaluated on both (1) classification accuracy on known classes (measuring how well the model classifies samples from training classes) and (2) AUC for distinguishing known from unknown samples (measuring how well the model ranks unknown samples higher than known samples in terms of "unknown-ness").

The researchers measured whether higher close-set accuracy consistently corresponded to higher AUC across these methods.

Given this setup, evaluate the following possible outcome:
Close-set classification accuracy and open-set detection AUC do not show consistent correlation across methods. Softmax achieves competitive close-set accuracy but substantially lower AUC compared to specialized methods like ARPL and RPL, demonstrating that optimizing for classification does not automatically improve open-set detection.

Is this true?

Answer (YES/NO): NO